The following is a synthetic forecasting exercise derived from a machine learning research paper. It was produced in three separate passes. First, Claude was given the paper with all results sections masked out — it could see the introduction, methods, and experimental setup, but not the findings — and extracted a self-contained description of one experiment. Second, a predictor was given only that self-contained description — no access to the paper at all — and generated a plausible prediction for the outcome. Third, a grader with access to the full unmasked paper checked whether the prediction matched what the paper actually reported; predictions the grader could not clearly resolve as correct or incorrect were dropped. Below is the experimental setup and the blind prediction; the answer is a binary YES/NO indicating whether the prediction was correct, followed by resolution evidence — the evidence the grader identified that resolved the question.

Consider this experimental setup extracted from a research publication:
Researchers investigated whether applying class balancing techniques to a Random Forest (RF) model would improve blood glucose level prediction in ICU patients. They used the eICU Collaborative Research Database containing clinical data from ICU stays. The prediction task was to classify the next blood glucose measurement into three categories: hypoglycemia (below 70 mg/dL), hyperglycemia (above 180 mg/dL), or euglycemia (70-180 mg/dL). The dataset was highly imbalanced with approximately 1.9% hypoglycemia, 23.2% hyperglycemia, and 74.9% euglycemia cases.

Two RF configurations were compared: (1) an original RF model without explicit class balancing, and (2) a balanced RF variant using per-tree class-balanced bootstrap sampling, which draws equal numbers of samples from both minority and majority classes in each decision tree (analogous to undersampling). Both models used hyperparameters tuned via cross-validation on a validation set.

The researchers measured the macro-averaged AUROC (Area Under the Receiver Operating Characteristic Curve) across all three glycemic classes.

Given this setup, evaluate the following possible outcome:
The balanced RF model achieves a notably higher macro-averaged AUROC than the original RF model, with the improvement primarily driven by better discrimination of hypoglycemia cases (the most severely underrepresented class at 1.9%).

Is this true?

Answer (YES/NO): NO